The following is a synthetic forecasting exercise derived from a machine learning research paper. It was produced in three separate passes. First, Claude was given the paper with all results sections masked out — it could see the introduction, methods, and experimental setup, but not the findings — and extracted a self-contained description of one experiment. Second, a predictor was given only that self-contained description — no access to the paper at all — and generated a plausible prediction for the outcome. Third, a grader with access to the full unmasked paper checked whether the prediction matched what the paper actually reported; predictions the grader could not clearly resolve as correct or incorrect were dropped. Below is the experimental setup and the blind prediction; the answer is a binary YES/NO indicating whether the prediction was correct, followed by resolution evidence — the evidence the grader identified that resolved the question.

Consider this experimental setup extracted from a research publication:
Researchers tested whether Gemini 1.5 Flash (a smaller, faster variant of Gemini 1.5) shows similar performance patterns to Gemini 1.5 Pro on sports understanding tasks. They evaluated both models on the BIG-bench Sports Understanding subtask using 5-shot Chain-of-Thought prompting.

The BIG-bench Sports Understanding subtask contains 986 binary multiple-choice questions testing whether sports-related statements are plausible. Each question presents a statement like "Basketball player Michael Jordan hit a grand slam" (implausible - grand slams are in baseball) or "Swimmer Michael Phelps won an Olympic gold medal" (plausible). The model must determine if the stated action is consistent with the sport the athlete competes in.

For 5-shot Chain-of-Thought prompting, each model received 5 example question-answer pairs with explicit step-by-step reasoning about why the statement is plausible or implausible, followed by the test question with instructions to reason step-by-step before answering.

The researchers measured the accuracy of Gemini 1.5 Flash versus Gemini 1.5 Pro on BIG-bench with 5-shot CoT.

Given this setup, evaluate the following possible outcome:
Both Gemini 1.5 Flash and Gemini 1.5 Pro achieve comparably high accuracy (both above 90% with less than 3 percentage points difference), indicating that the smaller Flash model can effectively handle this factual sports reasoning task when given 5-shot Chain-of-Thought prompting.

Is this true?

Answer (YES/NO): YES